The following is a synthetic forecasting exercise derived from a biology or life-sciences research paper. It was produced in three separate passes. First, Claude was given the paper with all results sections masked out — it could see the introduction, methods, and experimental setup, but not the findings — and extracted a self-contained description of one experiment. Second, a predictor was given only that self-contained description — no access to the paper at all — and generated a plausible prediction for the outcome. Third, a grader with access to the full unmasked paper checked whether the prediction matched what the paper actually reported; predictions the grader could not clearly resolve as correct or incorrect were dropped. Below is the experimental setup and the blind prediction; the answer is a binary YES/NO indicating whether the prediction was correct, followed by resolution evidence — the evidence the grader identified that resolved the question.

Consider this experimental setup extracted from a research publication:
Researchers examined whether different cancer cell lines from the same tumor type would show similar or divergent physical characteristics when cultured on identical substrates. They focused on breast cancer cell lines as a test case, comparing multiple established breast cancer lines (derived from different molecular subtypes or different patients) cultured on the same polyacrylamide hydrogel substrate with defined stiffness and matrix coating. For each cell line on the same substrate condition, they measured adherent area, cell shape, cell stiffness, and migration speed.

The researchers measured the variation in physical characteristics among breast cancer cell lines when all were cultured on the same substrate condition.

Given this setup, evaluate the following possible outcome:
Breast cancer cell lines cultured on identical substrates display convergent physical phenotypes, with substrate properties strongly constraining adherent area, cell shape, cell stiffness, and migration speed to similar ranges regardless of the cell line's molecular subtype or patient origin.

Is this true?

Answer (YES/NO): NO